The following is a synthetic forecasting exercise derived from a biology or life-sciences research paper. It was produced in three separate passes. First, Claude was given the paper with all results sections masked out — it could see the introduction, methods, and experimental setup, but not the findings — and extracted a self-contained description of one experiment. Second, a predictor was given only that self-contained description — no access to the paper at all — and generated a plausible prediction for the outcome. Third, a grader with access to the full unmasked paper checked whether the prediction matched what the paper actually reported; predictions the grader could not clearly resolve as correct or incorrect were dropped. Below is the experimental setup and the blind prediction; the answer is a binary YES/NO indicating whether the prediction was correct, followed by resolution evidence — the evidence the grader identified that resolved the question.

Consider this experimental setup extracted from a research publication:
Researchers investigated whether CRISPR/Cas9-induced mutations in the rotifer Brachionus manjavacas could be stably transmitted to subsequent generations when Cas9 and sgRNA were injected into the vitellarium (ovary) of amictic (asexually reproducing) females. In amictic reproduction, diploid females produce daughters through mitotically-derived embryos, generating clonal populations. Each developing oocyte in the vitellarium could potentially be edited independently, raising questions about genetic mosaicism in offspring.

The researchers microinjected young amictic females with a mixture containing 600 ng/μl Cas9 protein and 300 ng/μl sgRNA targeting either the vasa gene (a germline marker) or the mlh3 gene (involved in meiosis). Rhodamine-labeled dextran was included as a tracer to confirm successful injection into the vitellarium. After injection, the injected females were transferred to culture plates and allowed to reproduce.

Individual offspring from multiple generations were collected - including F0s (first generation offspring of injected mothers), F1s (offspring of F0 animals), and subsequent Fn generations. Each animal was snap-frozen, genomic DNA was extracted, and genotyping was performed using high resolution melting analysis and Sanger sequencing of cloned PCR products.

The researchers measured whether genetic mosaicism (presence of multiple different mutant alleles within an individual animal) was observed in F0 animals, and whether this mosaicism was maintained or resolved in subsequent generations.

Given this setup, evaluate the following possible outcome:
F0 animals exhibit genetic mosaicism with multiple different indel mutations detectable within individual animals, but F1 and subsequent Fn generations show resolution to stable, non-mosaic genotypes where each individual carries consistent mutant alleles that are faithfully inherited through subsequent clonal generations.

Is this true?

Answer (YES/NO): NO